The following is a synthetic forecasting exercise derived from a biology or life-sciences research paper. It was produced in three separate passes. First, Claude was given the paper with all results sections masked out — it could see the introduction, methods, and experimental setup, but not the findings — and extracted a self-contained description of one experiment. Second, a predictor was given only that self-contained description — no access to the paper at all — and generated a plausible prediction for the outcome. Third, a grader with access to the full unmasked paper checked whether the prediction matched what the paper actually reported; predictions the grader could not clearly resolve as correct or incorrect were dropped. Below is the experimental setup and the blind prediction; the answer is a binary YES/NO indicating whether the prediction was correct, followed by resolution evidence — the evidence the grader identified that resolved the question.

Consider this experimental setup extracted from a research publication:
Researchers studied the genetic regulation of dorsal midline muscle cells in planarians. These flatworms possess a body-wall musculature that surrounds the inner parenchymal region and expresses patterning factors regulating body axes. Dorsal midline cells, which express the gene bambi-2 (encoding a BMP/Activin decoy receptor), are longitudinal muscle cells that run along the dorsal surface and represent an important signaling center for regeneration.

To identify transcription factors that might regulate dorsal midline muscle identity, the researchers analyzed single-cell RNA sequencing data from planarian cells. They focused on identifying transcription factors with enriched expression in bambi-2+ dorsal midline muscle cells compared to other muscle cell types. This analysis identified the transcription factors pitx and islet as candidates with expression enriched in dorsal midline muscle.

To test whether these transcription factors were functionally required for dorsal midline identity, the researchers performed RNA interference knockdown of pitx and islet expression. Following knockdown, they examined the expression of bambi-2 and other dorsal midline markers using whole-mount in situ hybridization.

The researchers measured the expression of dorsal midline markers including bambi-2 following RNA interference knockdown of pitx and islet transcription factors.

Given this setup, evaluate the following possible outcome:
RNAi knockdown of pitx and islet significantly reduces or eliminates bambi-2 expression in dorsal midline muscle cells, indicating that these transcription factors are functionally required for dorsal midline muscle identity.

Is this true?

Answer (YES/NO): YES